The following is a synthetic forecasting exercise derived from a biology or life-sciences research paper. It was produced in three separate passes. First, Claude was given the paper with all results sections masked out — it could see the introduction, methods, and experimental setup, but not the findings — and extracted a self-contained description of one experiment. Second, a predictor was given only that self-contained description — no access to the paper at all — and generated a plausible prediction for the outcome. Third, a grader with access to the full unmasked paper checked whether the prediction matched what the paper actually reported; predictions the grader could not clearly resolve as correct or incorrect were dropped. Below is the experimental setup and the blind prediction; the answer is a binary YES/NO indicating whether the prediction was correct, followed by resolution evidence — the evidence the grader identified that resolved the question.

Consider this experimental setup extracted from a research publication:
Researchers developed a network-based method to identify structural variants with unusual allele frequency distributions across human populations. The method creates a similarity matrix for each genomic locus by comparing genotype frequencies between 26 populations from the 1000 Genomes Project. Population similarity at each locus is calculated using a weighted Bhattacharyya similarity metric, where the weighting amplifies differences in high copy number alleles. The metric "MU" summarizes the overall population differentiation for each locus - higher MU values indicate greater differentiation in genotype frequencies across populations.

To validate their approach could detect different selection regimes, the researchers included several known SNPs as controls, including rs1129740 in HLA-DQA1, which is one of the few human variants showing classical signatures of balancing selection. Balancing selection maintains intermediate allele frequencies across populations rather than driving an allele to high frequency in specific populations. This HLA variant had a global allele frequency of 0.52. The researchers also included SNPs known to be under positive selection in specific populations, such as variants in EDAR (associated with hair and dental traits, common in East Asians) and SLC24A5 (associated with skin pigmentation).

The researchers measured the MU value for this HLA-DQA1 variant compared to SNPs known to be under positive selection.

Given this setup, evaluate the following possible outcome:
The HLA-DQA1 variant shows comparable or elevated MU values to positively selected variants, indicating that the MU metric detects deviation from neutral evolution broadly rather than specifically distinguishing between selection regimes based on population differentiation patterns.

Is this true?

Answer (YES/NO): NO